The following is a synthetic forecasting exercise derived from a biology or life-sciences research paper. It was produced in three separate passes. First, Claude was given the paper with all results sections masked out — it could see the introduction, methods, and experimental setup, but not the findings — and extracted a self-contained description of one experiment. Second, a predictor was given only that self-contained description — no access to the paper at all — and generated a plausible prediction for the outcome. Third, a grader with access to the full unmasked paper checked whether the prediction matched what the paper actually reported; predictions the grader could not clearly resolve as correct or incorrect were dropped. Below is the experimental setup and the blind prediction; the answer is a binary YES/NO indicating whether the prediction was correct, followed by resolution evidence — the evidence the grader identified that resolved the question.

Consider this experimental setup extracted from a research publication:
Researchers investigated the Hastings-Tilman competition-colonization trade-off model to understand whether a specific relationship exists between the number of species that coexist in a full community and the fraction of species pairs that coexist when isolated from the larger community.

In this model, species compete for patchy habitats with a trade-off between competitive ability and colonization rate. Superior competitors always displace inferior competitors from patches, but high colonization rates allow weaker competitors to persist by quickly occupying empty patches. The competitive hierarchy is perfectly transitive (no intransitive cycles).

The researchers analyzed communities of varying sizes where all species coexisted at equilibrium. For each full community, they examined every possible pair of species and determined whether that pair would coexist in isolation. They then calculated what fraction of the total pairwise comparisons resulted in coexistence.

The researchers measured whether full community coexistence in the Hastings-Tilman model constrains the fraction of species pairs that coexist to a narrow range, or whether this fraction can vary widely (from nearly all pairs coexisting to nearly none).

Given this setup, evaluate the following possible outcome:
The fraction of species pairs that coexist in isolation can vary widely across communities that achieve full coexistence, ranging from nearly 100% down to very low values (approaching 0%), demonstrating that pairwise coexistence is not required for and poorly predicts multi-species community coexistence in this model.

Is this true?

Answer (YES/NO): YES